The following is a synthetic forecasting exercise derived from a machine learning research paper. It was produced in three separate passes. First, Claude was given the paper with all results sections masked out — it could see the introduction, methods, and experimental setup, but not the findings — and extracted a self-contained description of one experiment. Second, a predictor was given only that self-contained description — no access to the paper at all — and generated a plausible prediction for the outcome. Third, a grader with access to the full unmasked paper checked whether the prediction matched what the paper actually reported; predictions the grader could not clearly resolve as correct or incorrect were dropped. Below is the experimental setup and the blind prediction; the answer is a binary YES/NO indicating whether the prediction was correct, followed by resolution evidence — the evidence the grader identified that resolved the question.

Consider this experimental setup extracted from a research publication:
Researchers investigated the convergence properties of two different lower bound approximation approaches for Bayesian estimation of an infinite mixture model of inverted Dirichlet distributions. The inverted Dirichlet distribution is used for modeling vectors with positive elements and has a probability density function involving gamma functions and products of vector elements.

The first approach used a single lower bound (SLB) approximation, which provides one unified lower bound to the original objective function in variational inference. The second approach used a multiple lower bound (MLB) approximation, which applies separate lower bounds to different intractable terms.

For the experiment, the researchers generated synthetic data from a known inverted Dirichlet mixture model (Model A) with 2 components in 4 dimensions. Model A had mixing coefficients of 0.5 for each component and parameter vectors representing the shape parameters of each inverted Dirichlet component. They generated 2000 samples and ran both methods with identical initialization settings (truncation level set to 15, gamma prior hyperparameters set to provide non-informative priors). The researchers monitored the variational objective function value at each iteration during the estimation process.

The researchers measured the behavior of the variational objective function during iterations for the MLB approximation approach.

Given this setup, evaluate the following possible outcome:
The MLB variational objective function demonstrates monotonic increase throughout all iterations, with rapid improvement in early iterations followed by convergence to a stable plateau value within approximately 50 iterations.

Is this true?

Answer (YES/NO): NO